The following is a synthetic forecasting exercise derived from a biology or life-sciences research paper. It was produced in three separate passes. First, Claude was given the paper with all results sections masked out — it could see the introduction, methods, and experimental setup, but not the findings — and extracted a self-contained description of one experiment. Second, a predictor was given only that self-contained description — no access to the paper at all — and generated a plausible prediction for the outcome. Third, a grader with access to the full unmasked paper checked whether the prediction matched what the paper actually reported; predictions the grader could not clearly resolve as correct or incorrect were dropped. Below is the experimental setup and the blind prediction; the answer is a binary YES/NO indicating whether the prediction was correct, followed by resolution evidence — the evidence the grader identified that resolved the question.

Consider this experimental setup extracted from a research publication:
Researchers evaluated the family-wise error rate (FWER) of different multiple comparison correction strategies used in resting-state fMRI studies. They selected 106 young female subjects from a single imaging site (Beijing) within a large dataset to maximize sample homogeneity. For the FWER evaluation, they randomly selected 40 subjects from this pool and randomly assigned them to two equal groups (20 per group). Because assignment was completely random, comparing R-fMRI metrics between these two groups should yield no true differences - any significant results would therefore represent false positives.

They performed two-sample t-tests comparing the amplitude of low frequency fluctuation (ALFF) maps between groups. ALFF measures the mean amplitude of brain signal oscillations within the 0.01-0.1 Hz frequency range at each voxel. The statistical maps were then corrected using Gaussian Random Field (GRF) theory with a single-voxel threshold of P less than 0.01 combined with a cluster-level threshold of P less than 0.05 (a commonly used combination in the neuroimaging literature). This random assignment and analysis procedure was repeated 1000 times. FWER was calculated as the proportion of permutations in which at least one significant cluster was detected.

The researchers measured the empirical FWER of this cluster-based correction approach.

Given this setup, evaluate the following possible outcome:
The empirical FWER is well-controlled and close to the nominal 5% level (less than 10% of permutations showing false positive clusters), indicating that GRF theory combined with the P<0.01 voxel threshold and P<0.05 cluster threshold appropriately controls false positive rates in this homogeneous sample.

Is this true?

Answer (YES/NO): NO